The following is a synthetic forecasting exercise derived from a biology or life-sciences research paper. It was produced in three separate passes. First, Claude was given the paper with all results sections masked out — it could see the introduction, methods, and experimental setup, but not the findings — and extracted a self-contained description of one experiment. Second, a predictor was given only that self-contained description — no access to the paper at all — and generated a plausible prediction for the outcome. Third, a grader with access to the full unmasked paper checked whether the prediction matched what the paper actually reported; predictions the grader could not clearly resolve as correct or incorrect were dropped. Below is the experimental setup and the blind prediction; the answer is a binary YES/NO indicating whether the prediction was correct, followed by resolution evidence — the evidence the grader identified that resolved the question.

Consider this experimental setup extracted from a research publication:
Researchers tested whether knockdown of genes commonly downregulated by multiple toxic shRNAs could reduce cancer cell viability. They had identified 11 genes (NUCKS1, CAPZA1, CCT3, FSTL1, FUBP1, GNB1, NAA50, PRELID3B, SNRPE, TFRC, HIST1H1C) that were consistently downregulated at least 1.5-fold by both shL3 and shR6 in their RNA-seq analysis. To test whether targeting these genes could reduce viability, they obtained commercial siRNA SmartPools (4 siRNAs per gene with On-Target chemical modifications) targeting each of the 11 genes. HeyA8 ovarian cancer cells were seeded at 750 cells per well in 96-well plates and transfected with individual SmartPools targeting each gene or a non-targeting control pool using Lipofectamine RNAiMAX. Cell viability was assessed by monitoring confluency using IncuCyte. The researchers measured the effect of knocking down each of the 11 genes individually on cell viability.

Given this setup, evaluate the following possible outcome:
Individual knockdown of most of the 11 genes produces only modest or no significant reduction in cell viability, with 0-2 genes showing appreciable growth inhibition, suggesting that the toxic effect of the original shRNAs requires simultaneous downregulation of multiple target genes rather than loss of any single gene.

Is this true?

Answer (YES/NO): NO